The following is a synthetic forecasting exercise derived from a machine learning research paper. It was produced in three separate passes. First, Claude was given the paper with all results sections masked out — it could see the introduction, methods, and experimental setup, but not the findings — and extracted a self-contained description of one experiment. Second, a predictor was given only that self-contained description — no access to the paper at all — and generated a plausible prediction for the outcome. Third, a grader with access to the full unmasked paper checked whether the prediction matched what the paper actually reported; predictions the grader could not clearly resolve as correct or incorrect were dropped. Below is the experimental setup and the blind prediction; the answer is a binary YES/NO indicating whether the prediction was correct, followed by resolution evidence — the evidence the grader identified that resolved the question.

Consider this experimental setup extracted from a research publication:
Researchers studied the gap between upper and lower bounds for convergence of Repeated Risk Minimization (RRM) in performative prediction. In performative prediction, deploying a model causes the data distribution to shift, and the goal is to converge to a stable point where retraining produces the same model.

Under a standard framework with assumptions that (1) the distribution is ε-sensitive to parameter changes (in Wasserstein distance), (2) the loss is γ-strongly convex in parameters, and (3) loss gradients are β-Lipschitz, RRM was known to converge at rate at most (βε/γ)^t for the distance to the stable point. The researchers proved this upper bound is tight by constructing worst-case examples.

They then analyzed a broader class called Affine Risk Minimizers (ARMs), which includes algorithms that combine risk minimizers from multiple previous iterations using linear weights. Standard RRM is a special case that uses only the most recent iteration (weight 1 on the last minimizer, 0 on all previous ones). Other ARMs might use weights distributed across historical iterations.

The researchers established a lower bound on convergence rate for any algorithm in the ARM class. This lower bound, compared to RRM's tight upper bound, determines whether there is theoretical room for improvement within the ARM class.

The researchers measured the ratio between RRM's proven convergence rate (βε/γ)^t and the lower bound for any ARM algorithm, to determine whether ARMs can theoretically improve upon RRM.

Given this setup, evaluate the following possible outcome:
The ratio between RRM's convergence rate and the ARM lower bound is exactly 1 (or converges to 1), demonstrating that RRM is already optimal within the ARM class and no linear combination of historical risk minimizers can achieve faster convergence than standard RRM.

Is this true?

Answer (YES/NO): NO